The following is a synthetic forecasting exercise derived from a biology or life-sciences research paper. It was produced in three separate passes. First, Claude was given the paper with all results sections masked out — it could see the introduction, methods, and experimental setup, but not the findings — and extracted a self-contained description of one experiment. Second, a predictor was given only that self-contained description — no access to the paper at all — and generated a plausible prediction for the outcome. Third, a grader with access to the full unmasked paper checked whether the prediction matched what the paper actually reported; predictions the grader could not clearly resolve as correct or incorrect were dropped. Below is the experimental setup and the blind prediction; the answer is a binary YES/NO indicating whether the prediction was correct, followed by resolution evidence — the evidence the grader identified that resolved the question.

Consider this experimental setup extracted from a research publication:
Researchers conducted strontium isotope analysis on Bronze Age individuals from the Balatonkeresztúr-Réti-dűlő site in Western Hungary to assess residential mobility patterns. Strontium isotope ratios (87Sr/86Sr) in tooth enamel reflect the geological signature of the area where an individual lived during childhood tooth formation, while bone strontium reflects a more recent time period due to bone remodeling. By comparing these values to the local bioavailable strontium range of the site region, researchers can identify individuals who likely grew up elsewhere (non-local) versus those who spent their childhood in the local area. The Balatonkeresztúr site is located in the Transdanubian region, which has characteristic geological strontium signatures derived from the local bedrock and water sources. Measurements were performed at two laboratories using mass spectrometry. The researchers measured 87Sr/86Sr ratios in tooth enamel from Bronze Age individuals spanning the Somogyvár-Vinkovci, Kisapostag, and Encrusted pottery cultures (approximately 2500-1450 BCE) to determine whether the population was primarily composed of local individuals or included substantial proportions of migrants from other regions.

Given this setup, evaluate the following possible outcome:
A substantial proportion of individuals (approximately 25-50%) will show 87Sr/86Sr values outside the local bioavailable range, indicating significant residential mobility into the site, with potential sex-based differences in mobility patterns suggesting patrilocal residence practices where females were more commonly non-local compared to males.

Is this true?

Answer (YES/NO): NO